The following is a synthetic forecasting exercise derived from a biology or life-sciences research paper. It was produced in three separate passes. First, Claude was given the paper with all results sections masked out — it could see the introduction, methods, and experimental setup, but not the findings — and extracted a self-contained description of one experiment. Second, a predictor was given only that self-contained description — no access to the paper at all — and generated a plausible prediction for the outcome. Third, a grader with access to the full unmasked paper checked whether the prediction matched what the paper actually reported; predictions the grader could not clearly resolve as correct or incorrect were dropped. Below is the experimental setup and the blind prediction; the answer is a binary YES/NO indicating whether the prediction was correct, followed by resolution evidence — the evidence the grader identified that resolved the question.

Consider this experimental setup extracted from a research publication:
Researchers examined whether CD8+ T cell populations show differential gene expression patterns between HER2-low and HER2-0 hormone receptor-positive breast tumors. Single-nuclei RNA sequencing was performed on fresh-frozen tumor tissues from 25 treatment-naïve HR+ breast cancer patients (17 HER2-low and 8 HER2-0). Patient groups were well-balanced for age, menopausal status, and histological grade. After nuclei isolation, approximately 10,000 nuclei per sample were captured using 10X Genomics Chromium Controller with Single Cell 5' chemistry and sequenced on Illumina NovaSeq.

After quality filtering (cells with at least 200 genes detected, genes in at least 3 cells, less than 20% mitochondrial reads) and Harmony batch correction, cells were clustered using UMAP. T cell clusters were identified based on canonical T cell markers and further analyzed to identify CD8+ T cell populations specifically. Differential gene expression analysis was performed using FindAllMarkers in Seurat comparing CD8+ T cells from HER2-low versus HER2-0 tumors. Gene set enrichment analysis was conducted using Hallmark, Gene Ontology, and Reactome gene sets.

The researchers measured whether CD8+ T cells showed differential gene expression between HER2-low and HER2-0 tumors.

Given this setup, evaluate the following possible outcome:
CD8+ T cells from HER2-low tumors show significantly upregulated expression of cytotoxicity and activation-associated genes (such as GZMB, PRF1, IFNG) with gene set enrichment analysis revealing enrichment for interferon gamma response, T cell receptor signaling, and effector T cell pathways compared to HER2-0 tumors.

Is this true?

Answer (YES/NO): NO